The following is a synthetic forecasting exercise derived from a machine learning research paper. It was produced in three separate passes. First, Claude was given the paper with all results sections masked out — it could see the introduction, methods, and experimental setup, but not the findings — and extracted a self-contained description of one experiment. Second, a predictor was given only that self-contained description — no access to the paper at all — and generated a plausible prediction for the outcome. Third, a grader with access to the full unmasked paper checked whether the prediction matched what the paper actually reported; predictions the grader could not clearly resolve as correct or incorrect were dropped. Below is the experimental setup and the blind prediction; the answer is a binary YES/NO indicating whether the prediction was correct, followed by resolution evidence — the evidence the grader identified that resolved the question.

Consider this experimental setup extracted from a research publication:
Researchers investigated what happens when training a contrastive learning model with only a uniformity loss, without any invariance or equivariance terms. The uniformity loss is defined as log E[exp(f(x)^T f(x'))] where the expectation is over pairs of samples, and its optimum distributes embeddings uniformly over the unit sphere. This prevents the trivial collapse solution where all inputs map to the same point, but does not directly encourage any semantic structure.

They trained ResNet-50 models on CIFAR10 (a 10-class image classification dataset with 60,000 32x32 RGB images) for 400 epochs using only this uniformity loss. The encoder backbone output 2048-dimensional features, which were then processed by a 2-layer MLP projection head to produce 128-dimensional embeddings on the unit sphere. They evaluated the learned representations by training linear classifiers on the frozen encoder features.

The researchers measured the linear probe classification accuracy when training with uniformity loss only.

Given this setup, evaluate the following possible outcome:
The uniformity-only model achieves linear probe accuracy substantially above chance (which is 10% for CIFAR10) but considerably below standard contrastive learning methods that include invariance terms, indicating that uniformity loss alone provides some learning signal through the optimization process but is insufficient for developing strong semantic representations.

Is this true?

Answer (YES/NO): NO